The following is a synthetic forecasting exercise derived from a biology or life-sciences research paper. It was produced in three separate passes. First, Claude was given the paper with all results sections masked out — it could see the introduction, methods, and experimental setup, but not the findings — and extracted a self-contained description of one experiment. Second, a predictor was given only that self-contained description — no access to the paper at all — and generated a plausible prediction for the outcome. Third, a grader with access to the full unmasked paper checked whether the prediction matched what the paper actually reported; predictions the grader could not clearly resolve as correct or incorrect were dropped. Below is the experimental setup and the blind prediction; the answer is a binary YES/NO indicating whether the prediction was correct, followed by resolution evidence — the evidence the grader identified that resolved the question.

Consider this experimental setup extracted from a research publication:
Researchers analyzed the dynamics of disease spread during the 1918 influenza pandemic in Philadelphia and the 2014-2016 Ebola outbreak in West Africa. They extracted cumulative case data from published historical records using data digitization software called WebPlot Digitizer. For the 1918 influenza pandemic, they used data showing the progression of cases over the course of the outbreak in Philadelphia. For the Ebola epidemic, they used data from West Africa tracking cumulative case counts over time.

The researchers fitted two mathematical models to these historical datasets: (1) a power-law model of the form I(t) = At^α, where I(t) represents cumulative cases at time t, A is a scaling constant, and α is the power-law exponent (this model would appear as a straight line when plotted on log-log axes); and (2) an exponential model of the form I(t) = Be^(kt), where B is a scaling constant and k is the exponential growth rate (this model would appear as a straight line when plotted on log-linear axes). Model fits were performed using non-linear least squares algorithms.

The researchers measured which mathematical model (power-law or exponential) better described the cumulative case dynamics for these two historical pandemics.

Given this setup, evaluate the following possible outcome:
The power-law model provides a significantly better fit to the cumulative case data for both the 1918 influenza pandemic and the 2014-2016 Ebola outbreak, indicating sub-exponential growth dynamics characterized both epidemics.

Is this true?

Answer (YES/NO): NO